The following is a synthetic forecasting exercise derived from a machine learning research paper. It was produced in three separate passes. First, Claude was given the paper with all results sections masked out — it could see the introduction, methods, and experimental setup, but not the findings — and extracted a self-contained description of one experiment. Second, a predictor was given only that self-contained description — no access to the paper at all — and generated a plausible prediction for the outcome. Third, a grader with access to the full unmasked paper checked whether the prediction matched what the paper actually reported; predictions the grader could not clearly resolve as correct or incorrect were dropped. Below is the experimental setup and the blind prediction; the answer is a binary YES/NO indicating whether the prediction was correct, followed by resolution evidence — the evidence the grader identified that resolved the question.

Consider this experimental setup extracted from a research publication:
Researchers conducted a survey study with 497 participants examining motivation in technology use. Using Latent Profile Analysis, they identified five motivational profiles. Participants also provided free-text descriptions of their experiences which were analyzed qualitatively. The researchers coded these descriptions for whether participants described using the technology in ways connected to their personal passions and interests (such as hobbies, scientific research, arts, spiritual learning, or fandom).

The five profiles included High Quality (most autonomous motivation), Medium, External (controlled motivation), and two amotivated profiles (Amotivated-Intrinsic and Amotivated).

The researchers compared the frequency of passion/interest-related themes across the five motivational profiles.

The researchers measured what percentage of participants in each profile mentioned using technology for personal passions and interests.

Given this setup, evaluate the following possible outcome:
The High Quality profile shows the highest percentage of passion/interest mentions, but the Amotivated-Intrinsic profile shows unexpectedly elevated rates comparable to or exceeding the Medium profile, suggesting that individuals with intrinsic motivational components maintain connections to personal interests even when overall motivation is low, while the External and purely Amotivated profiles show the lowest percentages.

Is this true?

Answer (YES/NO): NO